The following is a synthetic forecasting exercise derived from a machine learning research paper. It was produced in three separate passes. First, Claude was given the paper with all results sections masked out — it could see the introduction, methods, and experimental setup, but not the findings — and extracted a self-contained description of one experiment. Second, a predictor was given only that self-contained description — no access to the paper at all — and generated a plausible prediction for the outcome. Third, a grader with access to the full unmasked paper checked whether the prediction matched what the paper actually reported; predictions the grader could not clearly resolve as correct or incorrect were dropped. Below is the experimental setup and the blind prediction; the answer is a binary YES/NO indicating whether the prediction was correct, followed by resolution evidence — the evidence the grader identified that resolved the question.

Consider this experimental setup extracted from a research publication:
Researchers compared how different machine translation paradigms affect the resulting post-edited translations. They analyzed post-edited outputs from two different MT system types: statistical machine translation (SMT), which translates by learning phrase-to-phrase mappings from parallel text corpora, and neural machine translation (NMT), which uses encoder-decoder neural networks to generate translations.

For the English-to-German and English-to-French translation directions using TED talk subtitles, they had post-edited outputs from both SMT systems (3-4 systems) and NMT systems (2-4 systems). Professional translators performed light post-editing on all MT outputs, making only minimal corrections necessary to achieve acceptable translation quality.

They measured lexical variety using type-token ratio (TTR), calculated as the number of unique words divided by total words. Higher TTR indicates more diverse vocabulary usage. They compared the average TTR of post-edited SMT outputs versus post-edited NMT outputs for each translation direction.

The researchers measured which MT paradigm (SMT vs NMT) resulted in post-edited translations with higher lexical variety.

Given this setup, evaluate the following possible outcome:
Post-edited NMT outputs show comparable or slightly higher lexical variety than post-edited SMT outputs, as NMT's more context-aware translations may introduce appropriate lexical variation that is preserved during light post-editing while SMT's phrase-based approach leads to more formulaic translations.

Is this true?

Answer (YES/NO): NO